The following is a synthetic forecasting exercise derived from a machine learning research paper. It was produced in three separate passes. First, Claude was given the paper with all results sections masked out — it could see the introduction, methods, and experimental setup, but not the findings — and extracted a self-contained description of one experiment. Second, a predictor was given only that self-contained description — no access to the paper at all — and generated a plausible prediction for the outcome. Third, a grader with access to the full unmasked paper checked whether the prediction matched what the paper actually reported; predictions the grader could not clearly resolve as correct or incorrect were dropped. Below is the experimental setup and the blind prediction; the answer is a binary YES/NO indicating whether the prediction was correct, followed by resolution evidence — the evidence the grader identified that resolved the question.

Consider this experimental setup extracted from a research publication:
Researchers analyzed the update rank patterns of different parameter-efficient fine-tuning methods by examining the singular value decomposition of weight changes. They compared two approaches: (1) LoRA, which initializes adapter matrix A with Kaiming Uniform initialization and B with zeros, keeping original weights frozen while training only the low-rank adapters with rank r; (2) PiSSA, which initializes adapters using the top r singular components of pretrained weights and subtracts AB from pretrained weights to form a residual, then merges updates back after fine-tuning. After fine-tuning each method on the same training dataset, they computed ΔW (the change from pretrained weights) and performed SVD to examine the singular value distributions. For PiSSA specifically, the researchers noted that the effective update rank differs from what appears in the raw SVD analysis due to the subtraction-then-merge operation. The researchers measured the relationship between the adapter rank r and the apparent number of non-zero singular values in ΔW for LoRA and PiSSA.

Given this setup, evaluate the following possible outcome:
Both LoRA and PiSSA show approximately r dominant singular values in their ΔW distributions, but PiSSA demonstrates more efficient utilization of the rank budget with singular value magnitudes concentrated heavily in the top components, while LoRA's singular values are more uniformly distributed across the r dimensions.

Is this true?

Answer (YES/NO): NO